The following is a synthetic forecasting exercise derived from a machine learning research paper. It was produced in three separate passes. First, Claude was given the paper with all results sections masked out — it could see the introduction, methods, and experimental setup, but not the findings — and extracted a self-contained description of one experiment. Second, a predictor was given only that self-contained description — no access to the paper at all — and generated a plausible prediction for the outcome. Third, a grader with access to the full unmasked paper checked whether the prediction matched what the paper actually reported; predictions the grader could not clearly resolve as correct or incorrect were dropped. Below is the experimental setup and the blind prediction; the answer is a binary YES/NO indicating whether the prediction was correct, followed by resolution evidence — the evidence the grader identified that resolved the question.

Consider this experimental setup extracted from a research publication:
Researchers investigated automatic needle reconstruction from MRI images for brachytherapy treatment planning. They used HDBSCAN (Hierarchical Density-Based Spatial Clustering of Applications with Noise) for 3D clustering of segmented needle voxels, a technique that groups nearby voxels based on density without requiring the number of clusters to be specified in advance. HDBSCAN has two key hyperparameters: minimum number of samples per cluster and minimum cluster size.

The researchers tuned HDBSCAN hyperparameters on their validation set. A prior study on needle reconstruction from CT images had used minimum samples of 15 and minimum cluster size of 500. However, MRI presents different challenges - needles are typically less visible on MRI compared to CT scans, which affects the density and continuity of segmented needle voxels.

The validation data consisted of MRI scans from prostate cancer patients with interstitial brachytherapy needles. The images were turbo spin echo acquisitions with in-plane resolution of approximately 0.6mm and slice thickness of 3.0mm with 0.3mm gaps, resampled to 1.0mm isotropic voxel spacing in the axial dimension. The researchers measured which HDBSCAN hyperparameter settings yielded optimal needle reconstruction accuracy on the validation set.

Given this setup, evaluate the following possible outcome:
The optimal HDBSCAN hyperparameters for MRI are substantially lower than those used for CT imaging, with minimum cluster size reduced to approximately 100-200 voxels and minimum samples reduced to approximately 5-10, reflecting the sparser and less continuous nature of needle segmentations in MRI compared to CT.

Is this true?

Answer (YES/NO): NO